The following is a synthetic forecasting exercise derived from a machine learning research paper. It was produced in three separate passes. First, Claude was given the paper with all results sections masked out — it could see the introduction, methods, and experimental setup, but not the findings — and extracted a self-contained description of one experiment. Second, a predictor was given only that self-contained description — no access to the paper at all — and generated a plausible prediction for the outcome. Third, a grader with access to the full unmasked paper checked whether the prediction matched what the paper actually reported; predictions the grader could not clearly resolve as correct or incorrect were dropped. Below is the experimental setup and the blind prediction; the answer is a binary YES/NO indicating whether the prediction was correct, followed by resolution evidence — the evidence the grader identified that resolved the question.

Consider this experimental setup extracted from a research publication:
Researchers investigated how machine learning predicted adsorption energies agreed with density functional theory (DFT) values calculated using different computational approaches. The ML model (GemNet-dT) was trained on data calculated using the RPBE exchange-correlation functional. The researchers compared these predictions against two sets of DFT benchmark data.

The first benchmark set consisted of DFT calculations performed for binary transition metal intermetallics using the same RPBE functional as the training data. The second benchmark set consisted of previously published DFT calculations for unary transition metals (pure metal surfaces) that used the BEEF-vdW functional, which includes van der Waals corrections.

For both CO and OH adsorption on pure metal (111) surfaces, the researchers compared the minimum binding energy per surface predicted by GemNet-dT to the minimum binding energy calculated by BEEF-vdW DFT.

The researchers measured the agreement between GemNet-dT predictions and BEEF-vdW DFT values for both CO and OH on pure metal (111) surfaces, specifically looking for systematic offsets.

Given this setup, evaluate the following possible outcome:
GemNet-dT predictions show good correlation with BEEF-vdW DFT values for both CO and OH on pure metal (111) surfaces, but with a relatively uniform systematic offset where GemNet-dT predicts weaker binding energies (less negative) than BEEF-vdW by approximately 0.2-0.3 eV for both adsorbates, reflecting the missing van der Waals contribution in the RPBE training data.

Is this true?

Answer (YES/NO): NO